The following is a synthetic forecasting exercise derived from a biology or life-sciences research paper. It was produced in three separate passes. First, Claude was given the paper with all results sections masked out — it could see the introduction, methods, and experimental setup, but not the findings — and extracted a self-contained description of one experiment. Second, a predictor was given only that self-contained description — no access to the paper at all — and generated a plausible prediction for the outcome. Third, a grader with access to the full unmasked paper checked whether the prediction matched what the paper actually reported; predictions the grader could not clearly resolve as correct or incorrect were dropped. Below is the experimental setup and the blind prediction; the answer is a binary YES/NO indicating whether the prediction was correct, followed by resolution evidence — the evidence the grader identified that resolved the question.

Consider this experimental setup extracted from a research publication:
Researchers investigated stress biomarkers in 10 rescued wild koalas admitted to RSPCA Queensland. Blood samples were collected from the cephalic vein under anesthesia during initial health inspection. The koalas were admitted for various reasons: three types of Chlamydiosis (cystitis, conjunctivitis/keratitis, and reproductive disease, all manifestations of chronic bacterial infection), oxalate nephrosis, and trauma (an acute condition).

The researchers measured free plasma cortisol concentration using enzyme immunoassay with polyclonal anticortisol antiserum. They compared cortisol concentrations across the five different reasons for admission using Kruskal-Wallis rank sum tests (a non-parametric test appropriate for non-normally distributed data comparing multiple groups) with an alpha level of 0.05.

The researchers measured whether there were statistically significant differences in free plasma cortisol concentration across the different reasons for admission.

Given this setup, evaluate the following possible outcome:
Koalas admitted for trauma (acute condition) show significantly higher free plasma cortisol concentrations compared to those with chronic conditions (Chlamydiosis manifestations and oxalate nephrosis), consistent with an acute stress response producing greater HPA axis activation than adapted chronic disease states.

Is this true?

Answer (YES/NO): NO